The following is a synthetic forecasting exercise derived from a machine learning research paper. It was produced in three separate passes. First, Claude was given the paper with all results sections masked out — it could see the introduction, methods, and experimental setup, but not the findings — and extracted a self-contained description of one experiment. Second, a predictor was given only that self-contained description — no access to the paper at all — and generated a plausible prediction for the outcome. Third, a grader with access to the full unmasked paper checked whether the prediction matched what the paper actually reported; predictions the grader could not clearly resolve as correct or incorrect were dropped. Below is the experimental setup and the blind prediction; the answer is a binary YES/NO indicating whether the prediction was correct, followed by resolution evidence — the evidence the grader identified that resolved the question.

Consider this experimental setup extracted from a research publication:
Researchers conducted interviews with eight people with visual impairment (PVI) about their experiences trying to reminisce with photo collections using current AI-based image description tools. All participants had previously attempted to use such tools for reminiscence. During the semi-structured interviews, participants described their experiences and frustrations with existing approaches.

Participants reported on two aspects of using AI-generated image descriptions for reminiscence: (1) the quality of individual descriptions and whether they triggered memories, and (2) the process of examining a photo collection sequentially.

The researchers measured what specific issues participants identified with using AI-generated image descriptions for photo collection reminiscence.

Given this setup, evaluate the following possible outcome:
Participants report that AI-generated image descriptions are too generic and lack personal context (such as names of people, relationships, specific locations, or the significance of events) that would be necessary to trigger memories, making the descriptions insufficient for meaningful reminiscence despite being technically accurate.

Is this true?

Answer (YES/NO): NO